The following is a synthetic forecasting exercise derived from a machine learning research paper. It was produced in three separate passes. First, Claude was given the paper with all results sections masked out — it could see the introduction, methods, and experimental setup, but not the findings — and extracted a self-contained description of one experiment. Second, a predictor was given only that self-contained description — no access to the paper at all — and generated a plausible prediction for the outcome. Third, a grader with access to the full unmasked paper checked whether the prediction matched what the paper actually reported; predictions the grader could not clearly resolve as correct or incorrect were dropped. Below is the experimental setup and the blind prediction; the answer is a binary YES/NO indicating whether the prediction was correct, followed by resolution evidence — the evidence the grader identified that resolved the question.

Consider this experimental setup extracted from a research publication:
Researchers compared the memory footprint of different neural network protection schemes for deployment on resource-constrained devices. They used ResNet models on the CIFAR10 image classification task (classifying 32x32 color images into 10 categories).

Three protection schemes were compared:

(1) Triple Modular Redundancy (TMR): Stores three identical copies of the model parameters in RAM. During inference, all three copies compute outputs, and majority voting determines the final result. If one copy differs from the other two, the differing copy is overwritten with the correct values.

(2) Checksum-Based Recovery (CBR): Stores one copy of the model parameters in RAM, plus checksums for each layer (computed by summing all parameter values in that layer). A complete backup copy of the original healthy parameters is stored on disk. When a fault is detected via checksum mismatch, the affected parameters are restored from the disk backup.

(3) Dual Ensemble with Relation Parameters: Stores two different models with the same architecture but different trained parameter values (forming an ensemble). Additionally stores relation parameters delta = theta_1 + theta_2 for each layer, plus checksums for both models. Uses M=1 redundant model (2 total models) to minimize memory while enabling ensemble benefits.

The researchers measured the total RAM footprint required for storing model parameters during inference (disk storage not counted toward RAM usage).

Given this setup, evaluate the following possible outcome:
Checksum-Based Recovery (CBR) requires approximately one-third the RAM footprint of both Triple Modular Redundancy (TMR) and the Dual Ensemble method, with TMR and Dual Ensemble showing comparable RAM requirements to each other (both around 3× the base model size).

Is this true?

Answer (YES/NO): YES